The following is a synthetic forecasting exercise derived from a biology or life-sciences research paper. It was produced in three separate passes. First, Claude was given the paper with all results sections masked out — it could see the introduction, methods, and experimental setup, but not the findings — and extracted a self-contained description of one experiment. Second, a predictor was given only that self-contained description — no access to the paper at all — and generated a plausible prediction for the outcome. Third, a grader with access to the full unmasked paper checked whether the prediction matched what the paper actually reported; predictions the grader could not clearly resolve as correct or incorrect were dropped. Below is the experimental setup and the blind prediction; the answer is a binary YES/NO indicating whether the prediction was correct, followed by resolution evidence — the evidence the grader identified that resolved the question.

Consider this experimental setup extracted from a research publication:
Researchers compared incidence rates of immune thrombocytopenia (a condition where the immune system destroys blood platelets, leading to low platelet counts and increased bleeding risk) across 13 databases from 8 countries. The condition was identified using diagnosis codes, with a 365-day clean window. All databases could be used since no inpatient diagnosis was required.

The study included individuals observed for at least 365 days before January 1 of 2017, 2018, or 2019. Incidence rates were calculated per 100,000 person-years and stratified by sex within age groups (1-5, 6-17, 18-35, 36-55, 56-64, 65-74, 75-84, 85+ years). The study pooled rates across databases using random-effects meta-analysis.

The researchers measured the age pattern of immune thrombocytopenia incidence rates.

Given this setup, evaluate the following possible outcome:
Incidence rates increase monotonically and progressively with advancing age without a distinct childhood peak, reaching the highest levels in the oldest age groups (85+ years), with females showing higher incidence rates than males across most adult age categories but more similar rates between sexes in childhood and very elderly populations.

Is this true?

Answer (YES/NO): NO